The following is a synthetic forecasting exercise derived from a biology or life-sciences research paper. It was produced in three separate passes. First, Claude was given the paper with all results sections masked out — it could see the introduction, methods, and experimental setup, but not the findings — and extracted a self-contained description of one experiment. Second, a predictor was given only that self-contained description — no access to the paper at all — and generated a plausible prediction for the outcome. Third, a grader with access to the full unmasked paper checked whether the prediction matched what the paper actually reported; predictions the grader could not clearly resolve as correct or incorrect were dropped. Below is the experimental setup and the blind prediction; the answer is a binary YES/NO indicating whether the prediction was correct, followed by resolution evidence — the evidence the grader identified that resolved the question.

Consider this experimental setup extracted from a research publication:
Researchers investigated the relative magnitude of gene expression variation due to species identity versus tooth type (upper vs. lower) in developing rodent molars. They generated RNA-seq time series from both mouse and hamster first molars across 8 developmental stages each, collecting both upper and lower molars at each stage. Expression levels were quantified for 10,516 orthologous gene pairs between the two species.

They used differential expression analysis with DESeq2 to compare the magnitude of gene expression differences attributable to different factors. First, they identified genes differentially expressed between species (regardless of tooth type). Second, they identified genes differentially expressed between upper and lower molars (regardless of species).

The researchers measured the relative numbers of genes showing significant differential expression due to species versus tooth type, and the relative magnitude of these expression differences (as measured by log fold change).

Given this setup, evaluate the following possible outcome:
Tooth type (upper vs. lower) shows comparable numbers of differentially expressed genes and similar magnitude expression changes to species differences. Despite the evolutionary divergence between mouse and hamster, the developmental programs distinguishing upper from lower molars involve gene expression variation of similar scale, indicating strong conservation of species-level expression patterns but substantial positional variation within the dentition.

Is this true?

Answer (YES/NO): NO